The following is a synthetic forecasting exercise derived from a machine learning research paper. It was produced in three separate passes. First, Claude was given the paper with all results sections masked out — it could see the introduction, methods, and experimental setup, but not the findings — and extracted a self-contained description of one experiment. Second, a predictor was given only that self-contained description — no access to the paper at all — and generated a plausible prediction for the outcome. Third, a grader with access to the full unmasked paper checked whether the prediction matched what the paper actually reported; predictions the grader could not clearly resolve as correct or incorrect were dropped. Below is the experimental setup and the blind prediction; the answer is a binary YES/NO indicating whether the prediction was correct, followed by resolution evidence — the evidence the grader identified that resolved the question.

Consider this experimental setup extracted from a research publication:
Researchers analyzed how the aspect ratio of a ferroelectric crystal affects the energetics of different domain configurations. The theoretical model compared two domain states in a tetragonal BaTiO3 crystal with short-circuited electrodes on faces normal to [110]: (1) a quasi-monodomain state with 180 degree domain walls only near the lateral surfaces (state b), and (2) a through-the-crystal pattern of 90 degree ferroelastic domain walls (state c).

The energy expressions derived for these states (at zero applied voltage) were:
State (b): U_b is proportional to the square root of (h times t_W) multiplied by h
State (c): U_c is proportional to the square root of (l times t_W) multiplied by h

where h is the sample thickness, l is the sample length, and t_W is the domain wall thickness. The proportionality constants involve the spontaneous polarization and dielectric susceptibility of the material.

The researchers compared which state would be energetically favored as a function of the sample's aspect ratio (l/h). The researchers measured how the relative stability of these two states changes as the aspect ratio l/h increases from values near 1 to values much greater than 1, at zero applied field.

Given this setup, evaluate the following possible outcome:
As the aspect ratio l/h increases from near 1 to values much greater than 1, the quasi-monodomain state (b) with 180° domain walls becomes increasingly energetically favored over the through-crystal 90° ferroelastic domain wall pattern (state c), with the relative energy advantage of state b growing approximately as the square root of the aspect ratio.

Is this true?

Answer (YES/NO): YES